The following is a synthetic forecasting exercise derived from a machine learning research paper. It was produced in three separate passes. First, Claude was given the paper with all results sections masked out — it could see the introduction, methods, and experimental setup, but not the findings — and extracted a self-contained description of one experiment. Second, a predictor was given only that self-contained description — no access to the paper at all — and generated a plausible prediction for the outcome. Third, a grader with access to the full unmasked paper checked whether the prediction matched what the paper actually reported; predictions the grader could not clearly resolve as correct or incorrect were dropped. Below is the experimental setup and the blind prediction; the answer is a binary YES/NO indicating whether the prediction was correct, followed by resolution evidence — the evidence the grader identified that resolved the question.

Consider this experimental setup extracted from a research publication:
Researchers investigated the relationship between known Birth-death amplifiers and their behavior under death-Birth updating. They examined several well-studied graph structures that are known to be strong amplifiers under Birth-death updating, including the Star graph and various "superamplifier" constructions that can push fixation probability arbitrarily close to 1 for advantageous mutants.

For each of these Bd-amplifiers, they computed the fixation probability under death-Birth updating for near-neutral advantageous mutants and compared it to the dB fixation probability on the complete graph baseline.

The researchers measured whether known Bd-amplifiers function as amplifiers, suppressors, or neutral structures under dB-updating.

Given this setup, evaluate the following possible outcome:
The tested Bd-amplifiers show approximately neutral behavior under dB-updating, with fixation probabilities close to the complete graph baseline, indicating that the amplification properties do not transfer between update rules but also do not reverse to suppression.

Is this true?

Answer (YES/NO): NO